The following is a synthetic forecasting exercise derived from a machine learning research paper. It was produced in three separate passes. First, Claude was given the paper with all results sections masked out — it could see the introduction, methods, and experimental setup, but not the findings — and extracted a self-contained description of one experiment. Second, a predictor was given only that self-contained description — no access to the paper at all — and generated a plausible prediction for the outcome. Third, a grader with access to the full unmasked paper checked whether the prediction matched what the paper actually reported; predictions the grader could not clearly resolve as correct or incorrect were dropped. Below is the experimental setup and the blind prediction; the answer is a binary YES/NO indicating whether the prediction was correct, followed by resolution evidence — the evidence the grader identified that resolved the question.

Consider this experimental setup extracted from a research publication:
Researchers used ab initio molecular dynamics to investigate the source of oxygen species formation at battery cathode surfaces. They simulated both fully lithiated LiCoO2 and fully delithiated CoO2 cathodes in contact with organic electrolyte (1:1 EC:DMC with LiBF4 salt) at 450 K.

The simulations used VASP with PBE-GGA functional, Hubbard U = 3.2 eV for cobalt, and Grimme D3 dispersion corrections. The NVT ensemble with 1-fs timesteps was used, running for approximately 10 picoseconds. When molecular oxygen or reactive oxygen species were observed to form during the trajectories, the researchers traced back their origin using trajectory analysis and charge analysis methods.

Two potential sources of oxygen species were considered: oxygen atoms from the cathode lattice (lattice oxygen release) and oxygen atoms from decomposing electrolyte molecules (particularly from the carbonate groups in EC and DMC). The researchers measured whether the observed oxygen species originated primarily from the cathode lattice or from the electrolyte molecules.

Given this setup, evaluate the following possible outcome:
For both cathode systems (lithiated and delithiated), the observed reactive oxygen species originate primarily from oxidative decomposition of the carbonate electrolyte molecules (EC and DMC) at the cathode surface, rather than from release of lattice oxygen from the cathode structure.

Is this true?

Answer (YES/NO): NO